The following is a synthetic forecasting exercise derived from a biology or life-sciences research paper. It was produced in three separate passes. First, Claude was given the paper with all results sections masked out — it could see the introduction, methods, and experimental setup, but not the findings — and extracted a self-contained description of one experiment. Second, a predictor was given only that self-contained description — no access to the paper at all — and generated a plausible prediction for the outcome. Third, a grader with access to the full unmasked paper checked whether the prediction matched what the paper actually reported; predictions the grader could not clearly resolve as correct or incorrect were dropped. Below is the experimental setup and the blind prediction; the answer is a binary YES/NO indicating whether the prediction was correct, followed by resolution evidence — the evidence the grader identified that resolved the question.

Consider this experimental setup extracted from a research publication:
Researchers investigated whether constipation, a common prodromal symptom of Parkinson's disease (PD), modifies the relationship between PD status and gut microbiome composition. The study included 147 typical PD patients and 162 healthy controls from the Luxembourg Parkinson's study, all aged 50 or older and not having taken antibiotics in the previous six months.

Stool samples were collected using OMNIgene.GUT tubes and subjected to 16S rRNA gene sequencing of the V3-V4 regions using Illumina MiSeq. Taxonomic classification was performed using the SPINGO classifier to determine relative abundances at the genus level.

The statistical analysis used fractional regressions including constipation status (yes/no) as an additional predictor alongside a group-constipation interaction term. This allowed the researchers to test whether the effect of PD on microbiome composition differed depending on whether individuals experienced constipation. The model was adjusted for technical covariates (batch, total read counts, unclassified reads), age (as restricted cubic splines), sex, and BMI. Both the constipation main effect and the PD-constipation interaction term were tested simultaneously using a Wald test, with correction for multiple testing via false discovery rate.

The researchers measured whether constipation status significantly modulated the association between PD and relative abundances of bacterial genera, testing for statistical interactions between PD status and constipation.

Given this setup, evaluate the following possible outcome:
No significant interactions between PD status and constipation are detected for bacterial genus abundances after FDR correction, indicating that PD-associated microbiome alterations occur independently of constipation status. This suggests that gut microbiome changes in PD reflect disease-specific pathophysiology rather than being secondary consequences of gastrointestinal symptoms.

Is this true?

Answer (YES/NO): NO